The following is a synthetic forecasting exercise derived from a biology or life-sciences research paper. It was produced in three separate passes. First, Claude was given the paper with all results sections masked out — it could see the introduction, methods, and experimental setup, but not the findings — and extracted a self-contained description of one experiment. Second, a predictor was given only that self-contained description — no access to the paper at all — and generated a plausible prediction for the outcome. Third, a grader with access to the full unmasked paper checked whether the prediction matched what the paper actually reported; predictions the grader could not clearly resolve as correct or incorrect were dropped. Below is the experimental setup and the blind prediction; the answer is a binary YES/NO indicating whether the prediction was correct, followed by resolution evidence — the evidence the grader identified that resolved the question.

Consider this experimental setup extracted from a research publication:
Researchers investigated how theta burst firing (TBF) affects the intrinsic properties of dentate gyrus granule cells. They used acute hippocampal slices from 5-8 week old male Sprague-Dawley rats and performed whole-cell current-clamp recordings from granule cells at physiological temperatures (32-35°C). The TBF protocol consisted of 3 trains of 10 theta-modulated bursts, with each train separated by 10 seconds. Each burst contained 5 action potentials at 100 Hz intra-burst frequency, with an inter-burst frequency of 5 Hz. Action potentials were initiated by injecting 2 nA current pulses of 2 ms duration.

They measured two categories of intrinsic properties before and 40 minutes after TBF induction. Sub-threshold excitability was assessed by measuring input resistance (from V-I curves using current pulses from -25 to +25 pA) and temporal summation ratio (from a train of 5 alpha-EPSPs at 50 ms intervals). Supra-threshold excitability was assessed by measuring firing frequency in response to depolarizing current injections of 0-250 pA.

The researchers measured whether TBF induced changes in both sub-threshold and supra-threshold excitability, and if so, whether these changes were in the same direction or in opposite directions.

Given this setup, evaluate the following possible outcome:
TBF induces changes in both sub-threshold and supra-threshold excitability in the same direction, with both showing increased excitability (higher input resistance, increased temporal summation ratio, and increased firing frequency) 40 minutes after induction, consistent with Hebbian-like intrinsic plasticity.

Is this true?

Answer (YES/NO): NO